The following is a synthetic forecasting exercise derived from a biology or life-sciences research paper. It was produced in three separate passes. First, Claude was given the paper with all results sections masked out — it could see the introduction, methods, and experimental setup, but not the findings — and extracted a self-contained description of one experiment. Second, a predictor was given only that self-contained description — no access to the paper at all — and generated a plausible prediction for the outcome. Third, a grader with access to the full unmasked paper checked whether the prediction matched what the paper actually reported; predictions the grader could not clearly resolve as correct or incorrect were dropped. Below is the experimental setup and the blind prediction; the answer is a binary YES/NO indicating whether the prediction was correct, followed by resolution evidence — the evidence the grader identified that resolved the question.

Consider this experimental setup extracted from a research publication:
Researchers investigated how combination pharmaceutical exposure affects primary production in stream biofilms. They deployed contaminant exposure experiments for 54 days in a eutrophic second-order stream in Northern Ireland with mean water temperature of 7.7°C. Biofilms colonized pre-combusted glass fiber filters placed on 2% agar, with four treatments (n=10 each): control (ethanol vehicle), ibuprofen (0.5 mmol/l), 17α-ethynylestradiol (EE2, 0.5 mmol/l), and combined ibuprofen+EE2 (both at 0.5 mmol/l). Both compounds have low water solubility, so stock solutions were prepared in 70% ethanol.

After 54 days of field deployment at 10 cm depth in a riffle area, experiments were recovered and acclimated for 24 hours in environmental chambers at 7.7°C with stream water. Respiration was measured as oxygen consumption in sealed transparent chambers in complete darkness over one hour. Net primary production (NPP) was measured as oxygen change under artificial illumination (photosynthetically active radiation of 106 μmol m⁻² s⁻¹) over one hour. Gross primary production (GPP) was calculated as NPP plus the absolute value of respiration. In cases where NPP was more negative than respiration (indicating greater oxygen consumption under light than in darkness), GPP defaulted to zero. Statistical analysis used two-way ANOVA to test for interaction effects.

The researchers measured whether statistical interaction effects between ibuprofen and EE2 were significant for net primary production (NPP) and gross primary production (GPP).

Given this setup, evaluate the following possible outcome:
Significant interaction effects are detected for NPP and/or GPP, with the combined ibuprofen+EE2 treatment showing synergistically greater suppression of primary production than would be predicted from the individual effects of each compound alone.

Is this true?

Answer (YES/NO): NO